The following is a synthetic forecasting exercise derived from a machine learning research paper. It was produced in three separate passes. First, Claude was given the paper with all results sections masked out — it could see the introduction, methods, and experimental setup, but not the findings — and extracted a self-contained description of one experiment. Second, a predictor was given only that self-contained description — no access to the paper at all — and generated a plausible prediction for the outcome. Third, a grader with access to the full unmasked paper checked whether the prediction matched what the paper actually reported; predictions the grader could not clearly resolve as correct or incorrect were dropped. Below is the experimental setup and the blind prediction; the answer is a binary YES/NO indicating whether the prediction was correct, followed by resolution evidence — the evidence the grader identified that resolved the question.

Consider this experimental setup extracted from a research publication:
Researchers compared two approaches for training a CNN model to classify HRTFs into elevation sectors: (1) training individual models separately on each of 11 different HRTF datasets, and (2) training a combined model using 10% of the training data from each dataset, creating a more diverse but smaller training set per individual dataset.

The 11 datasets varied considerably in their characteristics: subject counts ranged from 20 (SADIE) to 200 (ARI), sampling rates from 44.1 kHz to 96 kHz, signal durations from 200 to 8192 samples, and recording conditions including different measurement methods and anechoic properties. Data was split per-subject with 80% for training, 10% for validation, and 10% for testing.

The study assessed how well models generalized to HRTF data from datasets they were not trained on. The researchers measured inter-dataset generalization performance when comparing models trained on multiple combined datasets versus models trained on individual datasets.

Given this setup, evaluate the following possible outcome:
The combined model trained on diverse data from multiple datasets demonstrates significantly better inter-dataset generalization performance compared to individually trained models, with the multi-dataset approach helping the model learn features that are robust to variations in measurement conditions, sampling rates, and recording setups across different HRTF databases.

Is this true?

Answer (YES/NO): NO